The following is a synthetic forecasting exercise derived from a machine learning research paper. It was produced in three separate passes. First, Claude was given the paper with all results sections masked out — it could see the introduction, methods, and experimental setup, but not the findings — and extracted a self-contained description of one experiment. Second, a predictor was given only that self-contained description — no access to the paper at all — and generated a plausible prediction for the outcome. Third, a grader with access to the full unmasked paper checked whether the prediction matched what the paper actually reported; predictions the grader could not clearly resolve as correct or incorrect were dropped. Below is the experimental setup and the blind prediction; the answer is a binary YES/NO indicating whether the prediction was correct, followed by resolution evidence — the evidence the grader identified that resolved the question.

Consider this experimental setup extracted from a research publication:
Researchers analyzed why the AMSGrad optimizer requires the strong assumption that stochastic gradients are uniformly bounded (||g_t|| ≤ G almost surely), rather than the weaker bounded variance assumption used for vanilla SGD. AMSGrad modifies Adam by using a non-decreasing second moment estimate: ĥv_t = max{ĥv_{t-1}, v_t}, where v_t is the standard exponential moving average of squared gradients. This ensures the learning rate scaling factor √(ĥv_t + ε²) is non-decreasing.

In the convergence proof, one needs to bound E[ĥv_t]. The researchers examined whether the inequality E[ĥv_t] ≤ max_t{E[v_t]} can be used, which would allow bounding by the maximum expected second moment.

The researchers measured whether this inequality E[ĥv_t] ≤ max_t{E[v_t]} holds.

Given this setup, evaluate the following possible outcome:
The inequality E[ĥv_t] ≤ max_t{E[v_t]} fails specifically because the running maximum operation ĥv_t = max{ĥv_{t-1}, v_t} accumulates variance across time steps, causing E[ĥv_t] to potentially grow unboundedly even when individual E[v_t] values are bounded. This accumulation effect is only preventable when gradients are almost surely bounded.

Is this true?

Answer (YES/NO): NO